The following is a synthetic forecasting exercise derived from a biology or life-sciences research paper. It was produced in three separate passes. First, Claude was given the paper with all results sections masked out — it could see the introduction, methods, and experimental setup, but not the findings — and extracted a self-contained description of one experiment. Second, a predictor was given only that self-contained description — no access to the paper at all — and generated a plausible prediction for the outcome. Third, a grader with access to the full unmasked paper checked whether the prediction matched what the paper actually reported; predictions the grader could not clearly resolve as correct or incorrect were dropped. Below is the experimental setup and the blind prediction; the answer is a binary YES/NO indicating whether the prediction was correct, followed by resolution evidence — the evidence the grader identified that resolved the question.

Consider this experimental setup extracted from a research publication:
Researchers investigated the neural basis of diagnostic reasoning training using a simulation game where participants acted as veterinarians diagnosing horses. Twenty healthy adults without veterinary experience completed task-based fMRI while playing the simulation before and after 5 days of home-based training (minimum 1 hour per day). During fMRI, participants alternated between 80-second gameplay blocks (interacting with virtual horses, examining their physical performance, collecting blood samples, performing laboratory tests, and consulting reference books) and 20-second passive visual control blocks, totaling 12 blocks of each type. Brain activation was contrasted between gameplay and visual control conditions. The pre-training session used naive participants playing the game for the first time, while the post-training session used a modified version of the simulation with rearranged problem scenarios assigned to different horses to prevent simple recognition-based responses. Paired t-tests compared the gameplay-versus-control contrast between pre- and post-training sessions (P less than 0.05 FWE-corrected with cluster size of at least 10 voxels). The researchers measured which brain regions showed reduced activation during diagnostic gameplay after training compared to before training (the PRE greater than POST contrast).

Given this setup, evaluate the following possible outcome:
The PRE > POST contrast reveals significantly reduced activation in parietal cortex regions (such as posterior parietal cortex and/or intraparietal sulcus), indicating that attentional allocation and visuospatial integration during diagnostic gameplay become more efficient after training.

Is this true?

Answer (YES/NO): NO